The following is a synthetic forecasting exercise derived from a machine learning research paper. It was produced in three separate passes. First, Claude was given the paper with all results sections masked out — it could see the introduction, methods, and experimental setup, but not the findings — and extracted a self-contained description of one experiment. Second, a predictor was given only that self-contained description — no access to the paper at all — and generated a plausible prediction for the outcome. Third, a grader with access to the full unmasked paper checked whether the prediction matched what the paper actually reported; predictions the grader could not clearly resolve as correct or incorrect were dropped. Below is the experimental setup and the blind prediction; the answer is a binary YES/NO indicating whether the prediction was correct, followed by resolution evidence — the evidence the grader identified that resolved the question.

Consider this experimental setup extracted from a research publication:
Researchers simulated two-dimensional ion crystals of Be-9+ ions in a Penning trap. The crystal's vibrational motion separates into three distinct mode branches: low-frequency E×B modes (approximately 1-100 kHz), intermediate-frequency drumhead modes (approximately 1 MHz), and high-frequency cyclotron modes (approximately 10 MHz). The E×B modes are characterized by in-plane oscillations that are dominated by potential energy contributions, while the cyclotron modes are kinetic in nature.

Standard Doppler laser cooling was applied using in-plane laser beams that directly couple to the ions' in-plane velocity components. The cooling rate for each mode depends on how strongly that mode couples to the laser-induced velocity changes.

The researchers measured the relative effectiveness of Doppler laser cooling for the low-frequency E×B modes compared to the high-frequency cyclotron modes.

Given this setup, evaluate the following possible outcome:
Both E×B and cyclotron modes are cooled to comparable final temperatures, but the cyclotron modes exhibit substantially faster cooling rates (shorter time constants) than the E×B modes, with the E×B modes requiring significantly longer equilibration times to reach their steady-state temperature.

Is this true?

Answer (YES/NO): NO